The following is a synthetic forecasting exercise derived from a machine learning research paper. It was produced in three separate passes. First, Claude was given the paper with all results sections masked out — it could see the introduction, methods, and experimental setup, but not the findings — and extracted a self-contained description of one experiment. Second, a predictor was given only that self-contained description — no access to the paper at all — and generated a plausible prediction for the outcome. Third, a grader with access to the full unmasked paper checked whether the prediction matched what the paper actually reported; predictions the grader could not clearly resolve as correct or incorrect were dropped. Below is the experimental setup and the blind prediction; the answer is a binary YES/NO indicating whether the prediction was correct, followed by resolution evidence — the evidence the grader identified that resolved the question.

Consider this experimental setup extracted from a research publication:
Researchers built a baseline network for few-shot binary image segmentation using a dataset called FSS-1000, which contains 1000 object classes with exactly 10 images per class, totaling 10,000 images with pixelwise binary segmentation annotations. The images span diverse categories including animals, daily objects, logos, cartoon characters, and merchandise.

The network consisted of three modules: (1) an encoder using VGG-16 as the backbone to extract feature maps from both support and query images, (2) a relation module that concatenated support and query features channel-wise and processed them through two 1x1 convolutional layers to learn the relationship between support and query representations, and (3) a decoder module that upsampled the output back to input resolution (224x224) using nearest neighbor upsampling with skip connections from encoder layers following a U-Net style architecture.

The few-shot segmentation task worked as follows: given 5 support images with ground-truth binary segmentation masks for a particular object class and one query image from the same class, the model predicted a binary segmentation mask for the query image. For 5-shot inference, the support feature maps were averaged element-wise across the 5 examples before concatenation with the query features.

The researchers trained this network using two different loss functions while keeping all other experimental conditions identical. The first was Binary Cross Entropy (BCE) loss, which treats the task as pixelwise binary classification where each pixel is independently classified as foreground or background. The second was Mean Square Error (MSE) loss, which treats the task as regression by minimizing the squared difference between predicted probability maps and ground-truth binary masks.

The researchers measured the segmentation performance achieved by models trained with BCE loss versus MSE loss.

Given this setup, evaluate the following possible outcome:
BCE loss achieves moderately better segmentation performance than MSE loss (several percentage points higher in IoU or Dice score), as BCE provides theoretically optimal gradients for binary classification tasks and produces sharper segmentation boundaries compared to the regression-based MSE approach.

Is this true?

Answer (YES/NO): NO